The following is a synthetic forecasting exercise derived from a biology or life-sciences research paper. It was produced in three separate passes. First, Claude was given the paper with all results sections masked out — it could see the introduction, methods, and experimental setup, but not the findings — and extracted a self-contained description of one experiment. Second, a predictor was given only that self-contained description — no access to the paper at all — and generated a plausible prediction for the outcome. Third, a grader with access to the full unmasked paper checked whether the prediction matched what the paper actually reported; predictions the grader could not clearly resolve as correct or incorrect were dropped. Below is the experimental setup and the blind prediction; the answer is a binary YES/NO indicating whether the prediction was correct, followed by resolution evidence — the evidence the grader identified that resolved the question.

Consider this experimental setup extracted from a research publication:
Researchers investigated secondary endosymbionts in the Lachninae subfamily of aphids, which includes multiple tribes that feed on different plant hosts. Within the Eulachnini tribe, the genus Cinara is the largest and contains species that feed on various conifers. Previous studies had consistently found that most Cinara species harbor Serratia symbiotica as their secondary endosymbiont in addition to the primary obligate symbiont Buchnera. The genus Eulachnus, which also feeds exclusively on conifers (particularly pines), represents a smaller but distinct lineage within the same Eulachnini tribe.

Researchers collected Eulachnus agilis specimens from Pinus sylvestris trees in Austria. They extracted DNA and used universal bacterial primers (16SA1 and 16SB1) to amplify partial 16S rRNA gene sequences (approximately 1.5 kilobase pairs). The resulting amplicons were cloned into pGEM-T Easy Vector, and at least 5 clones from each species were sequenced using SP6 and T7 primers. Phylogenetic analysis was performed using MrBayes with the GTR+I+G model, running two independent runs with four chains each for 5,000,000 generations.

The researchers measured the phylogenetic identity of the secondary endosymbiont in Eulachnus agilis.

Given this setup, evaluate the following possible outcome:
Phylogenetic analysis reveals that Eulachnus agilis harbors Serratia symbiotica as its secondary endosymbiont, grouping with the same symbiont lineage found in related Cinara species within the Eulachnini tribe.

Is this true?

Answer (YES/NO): NO